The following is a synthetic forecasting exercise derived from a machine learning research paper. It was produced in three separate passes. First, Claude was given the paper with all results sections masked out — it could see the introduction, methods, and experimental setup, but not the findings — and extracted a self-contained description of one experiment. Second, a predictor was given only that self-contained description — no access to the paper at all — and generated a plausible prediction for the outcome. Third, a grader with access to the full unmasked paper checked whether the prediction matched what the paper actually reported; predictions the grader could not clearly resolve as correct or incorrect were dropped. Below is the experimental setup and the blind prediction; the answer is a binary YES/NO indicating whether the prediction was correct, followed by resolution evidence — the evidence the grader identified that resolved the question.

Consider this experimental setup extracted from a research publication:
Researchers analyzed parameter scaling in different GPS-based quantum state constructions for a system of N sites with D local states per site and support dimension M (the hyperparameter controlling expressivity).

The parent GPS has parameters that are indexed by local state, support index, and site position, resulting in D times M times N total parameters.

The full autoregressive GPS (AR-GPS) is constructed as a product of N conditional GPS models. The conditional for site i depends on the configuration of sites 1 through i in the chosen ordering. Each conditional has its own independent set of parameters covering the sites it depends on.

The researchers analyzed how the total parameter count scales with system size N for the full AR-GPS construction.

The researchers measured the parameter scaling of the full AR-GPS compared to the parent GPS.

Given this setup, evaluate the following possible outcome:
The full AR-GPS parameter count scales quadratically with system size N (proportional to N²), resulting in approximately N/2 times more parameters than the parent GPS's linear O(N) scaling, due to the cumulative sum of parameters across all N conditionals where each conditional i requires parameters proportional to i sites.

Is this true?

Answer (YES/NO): YES